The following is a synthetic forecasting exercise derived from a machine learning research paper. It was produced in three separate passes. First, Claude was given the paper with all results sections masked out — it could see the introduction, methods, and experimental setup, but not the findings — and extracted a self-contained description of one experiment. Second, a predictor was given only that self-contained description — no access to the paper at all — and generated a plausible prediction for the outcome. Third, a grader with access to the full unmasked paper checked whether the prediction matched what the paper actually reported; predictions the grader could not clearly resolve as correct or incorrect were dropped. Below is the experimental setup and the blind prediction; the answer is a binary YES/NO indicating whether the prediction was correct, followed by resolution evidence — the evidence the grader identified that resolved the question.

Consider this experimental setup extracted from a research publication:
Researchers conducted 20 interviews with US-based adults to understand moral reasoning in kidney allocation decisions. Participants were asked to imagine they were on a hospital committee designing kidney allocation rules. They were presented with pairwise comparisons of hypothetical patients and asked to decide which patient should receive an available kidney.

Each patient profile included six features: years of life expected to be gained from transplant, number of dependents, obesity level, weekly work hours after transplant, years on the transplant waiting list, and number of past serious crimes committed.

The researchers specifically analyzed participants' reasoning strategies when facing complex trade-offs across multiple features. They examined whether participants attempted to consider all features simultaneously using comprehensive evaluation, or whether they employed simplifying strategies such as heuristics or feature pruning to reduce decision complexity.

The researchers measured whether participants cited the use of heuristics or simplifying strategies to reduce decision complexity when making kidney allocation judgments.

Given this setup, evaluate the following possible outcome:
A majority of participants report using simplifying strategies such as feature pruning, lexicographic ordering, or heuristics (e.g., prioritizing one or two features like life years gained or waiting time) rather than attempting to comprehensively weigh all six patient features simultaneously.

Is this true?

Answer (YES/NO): YES